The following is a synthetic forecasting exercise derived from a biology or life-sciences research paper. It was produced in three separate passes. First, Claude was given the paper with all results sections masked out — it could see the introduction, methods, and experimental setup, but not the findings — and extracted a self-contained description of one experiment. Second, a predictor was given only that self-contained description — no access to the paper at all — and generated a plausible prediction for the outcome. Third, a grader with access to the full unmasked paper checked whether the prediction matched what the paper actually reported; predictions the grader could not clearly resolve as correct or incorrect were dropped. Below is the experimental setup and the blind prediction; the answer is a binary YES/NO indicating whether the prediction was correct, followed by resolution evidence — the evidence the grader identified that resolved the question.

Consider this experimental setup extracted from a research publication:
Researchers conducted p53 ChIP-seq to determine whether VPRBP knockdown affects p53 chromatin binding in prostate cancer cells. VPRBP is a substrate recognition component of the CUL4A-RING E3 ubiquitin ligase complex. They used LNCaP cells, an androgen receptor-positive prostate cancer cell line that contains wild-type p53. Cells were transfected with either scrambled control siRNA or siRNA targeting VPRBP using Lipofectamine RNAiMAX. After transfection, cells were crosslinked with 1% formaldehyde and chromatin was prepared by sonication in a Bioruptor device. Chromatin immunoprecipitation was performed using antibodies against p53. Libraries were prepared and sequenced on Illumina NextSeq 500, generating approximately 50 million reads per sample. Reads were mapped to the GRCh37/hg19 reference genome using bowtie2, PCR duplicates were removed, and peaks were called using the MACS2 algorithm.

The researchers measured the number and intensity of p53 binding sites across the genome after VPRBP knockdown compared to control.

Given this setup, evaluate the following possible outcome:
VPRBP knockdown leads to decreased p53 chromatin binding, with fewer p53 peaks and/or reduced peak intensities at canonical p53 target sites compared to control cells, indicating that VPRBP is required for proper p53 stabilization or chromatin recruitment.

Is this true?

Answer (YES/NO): NO